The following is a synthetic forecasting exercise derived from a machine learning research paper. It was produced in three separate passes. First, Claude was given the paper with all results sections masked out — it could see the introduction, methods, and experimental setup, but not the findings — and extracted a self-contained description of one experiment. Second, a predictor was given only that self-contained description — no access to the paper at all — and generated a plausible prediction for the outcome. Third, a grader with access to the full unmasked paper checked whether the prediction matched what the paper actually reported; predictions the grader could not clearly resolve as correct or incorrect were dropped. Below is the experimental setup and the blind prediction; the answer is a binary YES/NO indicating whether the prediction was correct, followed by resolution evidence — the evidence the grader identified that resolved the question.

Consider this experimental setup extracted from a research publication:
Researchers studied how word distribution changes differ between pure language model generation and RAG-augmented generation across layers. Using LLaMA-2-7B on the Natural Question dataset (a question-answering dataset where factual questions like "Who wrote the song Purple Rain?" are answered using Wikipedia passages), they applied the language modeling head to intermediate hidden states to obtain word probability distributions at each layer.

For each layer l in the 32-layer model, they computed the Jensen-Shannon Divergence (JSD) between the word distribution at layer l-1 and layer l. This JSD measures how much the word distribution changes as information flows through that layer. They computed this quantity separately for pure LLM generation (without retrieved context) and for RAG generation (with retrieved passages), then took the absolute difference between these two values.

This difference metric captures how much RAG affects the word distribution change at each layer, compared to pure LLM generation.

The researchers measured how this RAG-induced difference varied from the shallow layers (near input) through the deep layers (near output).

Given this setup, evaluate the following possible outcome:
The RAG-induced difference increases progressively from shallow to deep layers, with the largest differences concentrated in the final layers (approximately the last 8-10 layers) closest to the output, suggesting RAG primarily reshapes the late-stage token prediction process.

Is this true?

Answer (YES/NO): NO